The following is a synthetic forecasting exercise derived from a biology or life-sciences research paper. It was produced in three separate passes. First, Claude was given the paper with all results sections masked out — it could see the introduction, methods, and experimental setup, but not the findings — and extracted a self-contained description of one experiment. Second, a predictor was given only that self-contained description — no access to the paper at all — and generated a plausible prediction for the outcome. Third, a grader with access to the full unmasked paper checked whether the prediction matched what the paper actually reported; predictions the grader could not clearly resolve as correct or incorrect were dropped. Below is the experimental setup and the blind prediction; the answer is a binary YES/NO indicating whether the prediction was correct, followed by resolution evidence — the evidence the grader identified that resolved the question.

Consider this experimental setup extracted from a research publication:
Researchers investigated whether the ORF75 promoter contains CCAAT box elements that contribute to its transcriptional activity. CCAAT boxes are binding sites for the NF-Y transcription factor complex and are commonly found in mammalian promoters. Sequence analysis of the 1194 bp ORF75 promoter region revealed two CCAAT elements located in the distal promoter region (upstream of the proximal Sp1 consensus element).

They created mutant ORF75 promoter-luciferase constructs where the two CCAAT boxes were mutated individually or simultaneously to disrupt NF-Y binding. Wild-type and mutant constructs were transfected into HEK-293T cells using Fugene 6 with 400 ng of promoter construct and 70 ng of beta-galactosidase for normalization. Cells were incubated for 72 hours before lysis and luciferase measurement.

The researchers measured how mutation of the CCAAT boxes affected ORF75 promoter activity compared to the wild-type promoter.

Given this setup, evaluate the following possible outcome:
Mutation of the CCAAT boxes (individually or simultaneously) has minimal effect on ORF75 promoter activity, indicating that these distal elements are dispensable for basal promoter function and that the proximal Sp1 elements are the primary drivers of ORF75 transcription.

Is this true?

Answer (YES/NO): NO